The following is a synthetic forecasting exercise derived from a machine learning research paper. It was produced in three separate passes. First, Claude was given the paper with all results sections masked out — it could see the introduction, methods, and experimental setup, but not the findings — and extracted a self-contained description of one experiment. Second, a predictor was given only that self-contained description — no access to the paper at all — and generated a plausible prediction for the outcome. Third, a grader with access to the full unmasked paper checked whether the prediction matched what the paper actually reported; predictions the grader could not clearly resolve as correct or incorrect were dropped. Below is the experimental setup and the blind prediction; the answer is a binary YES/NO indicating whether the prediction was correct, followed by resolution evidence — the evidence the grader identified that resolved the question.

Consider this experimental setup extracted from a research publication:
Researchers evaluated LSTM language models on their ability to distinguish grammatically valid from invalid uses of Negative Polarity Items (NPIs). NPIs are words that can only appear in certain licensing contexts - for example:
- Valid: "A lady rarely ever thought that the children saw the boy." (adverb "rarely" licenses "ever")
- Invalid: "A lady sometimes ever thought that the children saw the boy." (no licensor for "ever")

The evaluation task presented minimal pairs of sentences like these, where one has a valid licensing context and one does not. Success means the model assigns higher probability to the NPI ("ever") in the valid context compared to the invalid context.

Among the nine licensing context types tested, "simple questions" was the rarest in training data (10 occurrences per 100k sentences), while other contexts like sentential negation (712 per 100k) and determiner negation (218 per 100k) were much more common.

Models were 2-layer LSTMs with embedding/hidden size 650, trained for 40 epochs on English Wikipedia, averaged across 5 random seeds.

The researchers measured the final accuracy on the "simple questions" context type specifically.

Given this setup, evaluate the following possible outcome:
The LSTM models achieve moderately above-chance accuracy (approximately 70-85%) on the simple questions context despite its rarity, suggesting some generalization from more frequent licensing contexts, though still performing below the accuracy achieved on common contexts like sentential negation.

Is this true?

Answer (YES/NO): NO